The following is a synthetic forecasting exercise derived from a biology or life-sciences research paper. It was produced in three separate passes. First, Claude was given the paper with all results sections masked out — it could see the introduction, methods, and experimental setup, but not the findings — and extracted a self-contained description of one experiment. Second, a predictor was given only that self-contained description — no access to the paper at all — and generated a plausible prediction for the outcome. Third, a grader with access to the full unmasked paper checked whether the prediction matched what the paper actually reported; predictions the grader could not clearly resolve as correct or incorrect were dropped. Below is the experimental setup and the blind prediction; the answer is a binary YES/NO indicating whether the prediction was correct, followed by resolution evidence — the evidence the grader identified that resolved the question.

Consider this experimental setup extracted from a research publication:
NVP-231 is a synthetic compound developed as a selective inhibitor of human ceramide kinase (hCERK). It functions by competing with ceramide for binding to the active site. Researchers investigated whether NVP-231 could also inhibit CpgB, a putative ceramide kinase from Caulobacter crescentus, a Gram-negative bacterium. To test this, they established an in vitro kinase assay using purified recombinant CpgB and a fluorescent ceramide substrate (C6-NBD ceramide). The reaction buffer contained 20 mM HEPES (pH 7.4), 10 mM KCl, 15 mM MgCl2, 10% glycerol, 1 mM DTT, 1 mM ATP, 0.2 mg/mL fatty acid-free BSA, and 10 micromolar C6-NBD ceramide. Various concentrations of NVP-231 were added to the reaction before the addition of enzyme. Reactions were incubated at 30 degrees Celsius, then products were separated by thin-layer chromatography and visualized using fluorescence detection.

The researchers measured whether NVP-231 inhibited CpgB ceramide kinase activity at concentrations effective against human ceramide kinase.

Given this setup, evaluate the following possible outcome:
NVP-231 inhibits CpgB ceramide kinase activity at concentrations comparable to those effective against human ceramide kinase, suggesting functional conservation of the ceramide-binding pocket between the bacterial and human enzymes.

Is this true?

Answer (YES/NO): NO